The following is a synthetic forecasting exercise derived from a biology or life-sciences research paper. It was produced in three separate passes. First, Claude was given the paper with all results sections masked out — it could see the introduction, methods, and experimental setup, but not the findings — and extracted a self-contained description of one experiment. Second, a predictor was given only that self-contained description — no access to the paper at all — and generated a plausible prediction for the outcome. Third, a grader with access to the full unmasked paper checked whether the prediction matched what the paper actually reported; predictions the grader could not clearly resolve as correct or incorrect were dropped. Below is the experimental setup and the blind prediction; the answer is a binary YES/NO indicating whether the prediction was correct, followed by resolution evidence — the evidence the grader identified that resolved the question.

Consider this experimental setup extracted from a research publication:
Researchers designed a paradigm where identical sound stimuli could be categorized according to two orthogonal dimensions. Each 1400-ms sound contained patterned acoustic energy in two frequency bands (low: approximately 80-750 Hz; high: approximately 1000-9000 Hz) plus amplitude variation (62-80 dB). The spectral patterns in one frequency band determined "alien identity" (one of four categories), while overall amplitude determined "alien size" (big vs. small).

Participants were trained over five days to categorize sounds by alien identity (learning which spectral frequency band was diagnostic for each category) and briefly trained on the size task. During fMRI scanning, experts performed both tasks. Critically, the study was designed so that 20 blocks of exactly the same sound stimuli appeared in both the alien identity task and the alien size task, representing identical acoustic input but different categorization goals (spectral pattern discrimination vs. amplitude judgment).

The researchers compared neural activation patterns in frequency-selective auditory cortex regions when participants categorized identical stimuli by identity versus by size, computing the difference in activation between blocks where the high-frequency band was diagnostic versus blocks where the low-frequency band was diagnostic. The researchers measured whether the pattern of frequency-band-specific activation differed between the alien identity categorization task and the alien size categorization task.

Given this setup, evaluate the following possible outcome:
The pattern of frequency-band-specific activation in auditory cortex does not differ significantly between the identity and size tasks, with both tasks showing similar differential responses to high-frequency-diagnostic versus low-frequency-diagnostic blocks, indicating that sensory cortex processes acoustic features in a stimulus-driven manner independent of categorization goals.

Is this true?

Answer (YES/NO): NO